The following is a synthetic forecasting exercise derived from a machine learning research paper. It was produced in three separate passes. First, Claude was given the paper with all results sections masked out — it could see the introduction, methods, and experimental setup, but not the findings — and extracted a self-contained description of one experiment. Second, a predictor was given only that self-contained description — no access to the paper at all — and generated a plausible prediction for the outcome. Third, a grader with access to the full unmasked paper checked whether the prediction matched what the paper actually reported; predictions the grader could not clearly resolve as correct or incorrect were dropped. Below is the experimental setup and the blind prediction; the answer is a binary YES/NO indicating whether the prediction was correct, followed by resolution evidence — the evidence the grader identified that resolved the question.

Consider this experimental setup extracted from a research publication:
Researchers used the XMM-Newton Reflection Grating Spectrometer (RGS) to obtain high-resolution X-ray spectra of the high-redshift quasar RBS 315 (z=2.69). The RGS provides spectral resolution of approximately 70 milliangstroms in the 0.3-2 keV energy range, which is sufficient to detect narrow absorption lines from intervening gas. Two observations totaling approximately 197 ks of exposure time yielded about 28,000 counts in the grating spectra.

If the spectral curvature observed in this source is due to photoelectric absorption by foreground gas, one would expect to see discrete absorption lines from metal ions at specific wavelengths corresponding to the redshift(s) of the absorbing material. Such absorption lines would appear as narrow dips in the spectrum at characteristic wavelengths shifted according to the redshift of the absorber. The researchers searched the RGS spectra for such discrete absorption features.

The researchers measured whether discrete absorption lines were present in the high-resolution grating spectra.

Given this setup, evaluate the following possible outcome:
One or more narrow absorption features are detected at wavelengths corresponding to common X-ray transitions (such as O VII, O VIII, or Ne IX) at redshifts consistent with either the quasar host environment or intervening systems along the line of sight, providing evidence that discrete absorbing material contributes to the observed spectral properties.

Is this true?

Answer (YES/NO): NO